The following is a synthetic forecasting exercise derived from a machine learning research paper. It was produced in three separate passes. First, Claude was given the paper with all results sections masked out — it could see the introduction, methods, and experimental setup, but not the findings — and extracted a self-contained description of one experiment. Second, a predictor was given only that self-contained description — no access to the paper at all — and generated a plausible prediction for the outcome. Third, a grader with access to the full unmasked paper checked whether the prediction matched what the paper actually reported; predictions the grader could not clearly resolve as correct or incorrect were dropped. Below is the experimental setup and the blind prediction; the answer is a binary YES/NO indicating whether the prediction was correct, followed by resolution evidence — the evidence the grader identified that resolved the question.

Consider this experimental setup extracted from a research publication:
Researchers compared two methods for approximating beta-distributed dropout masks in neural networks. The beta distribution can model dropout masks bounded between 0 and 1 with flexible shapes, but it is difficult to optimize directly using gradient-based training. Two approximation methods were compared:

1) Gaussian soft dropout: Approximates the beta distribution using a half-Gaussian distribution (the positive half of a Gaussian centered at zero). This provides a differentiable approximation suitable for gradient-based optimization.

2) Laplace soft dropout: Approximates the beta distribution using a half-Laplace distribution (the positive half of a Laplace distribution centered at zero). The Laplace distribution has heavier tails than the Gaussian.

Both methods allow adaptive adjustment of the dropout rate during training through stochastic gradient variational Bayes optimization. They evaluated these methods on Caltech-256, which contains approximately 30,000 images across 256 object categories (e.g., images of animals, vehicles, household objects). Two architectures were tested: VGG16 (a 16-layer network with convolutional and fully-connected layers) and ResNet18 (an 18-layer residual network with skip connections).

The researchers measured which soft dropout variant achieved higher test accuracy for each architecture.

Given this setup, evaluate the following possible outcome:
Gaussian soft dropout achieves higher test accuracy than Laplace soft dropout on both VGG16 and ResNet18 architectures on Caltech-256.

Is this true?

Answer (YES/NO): NO